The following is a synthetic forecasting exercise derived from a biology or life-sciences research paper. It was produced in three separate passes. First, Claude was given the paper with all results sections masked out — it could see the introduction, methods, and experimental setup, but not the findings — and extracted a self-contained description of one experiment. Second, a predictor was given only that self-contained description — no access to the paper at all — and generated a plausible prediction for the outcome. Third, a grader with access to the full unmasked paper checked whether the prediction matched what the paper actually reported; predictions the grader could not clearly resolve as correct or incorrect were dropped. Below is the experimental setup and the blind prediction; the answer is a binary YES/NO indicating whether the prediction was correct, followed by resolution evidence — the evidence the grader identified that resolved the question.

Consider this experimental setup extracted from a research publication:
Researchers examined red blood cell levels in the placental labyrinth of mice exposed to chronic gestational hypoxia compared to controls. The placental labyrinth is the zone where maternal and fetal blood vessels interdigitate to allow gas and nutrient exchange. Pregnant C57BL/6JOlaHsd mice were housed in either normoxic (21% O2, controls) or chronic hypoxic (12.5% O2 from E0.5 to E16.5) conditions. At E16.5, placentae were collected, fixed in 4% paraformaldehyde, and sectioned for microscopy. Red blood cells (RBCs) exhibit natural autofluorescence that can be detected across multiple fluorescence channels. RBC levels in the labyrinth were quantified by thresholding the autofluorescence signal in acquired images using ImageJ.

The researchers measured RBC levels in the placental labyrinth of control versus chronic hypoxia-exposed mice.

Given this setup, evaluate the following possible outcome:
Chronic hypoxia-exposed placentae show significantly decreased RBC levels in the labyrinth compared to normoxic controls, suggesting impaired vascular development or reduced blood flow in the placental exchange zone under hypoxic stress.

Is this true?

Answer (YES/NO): NO